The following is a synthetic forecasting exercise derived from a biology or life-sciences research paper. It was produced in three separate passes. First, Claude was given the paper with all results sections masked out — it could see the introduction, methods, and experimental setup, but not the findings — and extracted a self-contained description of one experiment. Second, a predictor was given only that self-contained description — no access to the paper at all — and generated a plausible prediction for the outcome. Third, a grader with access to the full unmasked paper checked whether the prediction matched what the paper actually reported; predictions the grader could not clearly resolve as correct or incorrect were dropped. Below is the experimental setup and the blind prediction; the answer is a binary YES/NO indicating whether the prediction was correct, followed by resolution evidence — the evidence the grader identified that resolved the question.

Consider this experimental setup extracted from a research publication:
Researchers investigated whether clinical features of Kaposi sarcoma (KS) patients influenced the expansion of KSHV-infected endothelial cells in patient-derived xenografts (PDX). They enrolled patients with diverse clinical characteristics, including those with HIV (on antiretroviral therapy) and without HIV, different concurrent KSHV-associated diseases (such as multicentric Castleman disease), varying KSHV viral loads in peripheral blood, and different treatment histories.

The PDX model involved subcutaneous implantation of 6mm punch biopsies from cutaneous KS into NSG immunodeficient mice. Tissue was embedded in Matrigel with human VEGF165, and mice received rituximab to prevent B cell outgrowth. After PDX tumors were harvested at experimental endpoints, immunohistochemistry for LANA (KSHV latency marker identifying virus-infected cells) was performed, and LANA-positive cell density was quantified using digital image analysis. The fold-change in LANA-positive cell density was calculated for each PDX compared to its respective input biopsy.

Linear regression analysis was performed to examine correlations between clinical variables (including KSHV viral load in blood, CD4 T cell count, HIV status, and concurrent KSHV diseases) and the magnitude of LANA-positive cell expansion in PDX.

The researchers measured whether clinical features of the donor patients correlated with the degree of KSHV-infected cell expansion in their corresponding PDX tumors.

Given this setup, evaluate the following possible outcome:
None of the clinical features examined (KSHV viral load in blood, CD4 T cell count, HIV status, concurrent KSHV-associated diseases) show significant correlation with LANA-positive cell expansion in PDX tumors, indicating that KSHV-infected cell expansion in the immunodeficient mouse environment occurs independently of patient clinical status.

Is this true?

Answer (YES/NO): YES